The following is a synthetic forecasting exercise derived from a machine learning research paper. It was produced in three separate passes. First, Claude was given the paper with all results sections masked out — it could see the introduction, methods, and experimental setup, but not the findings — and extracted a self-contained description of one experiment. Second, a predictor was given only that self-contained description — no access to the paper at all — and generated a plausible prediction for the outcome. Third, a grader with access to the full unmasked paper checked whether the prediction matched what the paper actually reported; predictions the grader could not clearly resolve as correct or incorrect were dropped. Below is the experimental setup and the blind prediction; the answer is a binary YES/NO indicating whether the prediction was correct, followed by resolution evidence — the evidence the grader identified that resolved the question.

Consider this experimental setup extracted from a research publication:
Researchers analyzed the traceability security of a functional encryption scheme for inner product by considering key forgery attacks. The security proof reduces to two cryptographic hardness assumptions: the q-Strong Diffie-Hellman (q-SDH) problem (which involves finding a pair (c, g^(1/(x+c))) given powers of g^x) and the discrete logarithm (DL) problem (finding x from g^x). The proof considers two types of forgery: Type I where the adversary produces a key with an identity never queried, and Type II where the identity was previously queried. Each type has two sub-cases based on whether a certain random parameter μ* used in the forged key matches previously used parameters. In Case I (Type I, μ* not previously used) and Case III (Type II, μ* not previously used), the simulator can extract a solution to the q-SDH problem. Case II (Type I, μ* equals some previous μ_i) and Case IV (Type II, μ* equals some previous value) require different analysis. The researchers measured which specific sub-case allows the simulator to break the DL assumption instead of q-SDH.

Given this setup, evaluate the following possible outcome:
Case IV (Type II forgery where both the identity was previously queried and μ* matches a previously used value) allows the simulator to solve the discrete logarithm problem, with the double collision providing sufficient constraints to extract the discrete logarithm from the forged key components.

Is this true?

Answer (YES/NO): NO